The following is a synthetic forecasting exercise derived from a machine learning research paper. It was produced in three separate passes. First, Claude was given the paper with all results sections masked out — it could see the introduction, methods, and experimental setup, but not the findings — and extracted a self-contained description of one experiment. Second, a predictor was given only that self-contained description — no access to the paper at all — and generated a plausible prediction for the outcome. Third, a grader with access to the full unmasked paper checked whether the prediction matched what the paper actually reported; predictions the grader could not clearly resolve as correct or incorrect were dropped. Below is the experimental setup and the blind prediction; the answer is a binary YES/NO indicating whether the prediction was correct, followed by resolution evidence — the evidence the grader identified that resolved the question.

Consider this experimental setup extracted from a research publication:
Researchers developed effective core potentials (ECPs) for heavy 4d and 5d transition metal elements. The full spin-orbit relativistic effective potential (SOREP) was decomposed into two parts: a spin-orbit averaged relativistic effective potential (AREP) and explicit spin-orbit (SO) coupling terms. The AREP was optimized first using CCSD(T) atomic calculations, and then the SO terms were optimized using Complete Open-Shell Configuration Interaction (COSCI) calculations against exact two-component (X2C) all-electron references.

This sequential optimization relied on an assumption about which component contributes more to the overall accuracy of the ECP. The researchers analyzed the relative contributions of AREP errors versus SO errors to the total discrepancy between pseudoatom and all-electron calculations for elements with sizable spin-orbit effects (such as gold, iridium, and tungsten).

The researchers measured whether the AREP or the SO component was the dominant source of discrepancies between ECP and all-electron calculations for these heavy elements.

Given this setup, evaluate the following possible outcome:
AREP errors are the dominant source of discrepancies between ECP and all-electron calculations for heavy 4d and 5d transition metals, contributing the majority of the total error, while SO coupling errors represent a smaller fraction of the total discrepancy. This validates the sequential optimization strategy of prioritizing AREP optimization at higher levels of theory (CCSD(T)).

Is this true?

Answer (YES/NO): YES